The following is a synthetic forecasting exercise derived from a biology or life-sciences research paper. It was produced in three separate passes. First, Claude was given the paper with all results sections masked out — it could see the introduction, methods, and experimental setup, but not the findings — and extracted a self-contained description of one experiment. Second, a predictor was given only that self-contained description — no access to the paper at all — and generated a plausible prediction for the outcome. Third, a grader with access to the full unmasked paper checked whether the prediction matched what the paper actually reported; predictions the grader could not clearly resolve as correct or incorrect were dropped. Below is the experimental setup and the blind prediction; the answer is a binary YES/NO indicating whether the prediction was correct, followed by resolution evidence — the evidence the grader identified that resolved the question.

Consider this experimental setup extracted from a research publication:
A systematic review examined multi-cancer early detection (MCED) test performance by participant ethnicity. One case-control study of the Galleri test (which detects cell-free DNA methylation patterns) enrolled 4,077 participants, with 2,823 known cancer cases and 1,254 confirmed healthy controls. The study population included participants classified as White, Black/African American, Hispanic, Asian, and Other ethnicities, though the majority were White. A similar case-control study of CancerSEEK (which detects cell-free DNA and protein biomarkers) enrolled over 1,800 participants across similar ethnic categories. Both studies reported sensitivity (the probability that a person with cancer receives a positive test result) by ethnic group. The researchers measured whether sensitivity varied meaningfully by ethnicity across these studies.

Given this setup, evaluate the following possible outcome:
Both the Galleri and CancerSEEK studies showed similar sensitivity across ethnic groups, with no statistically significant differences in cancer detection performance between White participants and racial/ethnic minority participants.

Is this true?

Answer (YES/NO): NO